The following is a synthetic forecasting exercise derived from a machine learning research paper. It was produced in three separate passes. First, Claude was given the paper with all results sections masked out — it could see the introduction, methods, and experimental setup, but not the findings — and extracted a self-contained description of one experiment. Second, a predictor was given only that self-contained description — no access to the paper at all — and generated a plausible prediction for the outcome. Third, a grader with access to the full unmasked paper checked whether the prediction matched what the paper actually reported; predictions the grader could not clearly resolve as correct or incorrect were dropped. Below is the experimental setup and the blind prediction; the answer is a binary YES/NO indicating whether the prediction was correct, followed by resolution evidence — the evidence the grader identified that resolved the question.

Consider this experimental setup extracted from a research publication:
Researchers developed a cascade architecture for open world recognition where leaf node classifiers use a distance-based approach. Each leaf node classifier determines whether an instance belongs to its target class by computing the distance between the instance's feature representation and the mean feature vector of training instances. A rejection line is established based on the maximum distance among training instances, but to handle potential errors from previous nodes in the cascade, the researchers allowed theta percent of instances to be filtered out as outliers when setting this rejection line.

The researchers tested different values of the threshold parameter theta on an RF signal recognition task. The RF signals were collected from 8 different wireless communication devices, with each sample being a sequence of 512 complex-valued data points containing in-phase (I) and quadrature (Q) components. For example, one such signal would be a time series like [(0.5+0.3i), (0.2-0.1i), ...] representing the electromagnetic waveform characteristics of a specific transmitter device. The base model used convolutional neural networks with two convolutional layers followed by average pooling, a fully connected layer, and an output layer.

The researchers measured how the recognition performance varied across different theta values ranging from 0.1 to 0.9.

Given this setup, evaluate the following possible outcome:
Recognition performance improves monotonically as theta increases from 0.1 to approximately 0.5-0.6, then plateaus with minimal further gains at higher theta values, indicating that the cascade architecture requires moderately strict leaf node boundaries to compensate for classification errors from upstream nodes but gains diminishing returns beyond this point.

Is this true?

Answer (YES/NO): NO